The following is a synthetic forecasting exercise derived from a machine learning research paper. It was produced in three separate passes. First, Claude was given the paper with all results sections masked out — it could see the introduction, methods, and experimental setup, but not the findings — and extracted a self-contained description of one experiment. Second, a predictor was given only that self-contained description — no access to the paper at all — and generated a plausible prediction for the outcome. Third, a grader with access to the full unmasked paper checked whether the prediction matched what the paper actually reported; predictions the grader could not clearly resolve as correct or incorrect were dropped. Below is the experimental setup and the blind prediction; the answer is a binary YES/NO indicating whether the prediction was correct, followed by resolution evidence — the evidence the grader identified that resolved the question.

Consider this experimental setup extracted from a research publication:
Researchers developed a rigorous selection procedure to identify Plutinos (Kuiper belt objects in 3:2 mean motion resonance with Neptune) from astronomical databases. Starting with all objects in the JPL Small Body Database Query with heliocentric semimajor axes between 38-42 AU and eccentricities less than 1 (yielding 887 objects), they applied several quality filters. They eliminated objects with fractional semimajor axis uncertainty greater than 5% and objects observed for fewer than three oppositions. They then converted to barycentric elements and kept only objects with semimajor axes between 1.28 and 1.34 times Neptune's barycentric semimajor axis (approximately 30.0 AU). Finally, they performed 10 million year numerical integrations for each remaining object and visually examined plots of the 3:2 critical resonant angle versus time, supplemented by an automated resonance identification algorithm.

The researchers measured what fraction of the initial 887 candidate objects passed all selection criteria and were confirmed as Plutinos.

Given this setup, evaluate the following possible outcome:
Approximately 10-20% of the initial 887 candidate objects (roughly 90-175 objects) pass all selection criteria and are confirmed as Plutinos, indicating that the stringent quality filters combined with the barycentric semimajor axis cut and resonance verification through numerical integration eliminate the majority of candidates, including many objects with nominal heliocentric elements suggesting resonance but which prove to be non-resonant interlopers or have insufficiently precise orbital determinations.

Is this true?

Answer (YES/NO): NO